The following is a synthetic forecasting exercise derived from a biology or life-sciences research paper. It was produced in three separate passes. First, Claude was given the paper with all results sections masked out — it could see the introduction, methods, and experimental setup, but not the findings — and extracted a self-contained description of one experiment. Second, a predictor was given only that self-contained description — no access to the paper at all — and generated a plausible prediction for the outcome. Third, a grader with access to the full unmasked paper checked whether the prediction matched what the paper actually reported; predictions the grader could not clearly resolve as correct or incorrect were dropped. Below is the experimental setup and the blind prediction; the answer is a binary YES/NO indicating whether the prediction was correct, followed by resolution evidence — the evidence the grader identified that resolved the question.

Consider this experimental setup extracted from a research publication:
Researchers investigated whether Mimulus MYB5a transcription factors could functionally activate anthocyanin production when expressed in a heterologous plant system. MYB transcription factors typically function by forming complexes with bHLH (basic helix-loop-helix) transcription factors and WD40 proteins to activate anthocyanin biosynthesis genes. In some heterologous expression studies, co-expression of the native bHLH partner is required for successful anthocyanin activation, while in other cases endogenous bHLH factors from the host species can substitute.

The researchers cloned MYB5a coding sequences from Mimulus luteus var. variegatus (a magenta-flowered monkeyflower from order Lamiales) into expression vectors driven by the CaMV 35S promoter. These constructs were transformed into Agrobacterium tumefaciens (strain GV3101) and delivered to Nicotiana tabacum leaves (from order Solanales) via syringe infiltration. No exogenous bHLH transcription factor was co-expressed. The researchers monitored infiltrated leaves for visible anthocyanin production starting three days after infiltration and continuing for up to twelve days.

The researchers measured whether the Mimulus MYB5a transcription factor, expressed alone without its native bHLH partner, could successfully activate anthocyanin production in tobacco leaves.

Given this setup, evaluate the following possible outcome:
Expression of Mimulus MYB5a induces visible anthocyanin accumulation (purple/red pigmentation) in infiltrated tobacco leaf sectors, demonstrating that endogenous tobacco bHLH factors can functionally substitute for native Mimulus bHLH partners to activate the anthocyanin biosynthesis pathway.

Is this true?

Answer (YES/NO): YES